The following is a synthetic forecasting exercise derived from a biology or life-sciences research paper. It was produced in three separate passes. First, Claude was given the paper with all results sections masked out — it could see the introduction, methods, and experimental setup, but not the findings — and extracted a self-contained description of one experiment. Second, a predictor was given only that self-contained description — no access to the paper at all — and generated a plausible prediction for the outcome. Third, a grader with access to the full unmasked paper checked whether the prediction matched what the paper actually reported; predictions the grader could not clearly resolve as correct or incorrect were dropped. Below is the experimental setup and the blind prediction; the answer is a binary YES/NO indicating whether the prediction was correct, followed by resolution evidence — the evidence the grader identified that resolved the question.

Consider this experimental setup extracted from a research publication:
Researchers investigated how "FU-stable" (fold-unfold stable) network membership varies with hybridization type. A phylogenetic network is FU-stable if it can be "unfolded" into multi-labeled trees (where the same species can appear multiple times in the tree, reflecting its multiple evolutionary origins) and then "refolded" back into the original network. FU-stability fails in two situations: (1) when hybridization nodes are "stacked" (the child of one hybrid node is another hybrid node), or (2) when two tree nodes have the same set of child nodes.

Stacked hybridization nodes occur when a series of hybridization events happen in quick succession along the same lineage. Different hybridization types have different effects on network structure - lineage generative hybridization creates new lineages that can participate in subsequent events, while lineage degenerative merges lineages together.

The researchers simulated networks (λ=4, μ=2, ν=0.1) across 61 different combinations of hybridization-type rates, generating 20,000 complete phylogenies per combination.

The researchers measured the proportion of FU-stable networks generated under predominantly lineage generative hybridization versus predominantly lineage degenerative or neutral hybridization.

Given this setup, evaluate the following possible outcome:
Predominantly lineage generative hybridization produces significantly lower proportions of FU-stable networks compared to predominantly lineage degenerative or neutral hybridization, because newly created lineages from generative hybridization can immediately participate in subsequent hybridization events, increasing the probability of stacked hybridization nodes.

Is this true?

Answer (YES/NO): NO